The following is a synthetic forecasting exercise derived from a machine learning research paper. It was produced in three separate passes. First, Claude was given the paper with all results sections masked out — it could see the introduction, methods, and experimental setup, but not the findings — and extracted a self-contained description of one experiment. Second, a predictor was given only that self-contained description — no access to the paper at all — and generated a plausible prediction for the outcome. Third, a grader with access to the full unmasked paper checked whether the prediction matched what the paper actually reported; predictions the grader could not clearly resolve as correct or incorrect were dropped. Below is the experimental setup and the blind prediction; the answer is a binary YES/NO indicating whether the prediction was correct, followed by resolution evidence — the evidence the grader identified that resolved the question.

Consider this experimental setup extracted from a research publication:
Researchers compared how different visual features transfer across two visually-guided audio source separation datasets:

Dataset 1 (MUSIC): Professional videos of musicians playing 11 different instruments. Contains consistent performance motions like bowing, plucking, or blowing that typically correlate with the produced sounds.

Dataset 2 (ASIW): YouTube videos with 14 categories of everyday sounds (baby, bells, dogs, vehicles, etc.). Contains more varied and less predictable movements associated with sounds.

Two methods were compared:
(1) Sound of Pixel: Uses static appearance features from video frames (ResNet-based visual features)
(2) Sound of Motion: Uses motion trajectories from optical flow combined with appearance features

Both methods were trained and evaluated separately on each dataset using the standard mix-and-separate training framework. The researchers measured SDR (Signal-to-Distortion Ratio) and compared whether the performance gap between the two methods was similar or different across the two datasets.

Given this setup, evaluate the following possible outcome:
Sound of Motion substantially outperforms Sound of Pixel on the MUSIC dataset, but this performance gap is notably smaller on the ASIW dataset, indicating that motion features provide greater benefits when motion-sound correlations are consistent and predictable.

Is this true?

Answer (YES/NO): YES